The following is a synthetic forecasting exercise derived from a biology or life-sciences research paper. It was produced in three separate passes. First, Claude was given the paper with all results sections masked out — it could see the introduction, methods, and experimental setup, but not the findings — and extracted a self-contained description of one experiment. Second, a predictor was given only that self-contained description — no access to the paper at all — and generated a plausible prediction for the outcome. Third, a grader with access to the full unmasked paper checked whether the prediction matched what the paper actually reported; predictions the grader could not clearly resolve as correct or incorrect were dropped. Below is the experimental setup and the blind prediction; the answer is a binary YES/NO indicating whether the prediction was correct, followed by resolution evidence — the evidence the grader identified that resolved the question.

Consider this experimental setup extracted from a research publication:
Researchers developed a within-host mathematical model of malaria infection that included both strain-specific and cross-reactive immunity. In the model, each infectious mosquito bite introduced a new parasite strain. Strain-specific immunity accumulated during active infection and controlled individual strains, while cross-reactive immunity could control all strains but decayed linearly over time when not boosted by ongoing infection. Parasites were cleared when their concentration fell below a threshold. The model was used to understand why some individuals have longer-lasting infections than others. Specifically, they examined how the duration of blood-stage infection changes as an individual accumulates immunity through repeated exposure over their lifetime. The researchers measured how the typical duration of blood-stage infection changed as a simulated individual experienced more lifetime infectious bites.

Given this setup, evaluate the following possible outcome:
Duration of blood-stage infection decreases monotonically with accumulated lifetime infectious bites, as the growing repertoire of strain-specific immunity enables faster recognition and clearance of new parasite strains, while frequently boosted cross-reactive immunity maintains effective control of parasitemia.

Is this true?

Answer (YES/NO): NO